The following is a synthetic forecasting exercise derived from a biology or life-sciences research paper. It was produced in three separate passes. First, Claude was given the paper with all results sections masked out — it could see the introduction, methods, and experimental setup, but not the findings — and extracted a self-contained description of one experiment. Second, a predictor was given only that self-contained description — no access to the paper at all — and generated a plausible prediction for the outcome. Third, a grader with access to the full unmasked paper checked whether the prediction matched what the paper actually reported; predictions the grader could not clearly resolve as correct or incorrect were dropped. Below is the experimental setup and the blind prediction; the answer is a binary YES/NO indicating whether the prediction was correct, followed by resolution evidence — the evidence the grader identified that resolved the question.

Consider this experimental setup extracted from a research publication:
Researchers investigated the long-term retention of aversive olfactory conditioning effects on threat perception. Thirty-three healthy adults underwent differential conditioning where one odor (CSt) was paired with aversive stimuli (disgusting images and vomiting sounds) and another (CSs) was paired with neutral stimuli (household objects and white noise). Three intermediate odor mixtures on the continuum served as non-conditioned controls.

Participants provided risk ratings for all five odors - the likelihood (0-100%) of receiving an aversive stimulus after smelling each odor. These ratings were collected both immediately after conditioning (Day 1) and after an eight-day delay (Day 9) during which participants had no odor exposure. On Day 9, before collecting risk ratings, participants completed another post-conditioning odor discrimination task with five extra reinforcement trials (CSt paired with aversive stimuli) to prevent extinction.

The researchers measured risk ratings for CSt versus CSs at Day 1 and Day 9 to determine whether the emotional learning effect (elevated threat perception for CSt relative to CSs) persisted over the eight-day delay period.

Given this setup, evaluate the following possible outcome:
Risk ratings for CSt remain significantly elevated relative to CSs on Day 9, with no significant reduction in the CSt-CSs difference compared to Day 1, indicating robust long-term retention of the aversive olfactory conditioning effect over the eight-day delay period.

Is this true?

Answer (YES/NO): YES